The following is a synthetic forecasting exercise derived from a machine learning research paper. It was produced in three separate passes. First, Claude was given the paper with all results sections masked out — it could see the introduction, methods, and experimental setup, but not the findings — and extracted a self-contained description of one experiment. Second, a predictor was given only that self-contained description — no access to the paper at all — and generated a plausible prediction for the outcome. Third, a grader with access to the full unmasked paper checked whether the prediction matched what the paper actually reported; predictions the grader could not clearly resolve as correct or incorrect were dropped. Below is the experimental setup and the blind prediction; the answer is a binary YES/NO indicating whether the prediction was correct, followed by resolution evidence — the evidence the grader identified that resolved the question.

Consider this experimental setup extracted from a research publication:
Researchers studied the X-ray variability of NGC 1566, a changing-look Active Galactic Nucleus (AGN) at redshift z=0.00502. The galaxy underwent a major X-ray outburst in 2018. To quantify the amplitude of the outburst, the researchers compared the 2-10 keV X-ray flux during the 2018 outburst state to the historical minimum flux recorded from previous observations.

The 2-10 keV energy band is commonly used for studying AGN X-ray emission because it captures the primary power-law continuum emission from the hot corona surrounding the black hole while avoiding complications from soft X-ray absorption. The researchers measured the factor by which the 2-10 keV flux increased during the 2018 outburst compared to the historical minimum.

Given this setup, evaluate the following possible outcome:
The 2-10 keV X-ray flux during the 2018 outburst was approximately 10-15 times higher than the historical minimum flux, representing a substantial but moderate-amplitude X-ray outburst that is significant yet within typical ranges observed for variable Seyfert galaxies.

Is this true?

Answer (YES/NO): NO